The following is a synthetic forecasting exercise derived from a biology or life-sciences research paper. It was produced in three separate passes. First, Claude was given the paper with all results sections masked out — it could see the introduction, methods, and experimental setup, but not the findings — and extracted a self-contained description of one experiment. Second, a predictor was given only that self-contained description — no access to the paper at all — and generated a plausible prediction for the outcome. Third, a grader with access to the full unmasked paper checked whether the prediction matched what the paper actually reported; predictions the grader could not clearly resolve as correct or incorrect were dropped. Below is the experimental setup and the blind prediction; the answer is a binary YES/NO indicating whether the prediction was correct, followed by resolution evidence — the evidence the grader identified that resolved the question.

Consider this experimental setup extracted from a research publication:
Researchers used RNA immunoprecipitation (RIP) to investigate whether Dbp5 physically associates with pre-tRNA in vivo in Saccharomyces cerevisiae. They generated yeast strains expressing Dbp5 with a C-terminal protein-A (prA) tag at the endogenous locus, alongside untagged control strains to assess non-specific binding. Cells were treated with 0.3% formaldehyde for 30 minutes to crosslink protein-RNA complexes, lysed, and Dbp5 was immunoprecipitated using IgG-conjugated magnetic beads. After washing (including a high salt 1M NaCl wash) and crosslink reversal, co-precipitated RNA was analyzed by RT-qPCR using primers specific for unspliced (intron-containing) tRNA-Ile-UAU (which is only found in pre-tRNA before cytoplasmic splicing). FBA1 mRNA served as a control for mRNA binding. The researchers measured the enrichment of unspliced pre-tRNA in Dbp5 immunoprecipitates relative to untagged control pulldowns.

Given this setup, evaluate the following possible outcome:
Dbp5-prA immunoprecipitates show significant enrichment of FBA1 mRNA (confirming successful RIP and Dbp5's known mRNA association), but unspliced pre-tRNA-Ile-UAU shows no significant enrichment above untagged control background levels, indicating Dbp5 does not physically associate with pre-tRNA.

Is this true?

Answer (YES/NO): NO